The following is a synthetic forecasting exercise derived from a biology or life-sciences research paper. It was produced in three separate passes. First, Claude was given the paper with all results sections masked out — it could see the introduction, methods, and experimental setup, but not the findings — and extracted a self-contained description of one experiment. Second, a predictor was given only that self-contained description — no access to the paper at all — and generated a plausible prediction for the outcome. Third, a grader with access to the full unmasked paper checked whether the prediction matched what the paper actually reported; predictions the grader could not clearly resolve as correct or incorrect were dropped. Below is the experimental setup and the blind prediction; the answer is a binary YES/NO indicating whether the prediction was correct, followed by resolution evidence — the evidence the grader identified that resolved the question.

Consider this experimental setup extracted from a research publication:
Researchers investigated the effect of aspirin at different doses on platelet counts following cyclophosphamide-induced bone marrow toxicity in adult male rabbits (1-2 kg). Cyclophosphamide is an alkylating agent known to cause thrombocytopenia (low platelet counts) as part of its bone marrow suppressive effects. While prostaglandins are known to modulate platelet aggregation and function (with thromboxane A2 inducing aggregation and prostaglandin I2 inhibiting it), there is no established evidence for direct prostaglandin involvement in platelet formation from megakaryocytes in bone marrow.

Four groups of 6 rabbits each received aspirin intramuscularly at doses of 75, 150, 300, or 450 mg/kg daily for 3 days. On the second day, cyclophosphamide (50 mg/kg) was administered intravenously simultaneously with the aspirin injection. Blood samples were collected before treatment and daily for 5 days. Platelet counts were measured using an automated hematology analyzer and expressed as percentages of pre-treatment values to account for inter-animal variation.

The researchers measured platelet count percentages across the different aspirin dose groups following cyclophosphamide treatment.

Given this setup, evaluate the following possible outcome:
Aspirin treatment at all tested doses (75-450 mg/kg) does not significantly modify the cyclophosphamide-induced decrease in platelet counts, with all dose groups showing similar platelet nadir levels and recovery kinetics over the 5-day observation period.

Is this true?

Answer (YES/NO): NO